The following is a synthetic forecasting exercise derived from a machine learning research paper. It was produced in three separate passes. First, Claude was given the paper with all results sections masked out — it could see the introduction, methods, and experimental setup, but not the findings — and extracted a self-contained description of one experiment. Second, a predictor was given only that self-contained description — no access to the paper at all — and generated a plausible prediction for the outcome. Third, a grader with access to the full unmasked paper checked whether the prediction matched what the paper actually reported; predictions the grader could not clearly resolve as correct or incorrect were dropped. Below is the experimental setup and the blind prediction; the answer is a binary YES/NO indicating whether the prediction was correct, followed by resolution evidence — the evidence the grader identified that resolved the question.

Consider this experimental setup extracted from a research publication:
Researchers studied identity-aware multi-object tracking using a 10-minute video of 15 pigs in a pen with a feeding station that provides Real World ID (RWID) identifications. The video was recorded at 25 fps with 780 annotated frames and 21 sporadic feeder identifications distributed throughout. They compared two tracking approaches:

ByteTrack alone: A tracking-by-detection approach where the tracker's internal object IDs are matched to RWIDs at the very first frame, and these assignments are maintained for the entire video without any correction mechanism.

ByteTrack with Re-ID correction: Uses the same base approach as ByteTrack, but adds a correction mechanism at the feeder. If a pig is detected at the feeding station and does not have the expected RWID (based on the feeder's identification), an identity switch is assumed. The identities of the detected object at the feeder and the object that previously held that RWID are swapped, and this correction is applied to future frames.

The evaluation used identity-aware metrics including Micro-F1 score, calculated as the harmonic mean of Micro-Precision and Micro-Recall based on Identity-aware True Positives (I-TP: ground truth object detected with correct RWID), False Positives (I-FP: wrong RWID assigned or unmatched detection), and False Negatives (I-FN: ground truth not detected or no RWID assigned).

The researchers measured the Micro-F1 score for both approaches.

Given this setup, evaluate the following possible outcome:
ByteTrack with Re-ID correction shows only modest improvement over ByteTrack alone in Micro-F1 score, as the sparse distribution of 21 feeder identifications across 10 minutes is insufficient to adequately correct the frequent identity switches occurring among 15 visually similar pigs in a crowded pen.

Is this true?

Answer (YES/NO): YES